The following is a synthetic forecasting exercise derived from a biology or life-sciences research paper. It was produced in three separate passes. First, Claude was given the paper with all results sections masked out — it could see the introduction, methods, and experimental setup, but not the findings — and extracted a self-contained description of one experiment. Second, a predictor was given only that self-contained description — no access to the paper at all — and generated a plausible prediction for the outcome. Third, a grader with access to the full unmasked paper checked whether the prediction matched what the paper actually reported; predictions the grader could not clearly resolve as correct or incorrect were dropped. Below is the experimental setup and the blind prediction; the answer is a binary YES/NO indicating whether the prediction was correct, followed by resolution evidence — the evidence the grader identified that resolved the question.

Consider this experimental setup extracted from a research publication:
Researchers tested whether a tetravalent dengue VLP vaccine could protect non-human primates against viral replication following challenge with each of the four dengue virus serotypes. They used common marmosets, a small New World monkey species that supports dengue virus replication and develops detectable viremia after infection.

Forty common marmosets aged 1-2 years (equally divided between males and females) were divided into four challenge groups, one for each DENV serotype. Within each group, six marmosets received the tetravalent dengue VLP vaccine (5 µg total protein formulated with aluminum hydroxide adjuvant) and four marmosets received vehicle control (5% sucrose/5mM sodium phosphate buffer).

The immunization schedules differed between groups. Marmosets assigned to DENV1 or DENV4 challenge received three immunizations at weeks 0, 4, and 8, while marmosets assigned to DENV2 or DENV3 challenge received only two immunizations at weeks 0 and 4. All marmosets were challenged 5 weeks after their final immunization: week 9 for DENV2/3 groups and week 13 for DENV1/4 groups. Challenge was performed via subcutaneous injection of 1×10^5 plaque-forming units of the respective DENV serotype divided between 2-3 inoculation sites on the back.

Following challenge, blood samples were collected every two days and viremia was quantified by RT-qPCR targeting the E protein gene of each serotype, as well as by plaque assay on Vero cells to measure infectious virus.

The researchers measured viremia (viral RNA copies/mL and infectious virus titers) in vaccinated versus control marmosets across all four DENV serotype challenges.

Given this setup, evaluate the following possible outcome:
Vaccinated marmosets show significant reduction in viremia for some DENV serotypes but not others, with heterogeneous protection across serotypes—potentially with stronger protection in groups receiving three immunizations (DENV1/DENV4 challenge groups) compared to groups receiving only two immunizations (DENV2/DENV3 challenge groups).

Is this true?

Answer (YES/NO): NO